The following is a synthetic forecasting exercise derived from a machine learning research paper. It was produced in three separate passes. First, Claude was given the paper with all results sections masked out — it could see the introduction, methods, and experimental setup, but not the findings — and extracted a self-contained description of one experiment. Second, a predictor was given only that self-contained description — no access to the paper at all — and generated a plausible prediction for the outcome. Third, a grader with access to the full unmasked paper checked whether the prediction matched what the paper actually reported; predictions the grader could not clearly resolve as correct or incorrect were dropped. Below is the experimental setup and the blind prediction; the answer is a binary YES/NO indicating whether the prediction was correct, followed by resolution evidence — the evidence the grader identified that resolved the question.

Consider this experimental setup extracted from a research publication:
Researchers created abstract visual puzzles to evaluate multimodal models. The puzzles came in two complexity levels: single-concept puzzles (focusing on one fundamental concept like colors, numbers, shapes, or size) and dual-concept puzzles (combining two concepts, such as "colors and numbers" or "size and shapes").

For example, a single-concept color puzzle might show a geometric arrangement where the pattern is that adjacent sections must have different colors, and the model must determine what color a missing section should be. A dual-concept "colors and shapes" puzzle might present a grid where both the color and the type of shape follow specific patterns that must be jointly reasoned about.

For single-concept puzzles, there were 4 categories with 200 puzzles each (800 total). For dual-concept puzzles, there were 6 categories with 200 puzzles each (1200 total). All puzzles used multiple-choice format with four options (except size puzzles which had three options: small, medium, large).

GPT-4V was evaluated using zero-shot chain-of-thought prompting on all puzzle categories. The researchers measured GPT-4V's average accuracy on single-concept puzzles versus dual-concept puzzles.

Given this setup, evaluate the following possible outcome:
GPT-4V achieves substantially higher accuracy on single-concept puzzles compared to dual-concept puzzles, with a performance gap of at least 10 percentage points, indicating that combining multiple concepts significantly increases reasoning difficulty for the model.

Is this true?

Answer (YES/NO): NO